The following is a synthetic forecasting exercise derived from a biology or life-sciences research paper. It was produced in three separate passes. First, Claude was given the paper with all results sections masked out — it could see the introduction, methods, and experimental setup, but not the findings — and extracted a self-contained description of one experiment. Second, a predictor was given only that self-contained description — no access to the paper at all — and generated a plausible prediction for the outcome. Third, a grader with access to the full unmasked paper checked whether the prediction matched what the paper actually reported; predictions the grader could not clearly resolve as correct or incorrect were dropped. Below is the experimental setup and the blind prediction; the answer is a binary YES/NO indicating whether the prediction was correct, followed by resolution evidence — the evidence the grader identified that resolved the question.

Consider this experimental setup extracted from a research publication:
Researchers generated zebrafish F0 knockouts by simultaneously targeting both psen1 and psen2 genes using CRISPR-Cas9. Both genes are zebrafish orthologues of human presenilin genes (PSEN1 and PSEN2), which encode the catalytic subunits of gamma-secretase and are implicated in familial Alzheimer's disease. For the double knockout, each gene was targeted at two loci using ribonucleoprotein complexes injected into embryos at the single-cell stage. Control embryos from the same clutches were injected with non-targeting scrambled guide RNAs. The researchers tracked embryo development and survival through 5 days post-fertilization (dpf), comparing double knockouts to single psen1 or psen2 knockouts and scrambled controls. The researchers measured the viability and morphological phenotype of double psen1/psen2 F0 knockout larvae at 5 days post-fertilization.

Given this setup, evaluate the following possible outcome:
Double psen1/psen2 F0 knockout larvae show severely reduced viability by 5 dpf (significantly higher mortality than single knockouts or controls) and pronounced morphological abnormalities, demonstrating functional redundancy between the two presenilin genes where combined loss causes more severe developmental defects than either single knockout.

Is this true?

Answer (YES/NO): YES